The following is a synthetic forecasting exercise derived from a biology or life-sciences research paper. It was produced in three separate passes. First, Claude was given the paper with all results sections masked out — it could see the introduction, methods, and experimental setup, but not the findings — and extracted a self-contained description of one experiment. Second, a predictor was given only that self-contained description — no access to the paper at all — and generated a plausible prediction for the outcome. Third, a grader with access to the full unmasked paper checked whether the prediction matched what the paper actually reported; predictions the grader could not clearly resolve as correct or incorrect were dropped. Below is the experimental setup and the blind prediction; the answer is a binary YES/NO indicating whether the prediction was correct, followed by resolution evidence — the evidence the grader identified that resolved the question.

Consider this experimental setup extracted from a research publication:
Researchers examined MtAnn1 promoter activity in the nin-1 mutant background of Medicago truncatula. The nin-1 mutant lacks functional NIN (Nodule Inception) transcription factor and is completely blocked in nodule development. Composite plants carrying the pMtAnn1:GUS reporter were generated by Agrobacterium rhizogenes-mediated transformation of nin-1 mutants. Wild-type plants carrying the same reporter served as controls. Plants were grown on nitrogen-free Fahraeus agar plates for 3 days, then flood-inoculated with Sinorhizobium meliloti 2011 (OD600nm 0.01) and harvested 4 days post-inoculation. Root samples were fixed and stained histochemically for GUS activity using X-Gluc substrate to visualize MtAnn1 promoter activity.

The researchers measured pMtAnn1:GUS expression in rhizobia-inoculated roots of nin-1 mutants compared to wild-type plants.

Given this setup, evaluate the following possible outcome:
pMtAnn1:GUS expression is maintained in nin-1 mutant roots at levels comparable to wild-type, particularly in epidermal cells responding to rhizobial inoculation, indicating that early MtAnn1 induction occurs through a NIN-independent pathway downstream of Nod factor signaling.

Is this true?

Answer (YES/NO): NO